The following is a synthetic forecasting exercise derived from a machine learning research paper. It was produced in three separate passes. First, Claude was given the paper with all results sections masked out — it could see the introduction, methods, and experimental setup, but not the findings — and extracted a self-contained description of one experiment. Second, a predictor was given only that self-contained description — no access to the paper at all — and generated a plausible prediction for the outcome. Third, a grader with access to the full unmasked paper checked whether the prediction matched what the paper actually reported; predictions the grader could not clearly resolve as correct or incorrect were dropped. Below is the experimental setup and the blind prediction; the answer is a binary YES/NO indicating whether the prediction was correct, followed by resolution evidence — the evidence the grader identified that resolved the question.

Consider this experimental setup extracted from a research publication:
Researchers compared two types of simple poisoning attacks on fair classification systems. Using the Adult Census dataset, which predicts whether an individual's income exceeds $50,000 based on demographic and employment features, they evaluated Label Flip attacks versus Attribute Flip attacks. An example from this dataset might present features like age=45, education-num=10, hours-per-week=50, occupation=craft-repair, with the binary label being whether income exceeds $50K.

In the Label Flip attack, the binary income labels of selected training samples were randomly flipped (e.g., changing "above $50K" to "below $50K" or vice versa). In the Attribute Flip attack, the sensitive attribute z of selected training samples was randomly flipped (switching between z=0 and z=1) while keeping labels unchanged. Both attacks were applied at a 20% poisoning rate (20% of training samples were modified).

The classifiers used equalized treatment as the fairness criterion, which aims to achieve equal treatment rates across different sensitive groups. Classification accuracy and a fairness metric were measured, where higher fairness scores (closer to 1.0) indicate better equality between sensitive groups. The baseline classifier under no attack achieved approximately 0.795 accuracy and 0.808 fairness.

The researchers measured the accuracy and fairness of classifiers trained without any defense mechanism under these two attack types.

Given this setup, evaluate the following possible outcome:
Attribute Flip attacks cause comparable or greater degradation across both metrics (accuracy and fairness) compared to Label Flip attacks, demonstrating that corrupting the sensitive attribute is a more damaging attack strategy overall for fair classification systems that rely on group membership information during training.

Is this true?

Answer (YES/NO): NO